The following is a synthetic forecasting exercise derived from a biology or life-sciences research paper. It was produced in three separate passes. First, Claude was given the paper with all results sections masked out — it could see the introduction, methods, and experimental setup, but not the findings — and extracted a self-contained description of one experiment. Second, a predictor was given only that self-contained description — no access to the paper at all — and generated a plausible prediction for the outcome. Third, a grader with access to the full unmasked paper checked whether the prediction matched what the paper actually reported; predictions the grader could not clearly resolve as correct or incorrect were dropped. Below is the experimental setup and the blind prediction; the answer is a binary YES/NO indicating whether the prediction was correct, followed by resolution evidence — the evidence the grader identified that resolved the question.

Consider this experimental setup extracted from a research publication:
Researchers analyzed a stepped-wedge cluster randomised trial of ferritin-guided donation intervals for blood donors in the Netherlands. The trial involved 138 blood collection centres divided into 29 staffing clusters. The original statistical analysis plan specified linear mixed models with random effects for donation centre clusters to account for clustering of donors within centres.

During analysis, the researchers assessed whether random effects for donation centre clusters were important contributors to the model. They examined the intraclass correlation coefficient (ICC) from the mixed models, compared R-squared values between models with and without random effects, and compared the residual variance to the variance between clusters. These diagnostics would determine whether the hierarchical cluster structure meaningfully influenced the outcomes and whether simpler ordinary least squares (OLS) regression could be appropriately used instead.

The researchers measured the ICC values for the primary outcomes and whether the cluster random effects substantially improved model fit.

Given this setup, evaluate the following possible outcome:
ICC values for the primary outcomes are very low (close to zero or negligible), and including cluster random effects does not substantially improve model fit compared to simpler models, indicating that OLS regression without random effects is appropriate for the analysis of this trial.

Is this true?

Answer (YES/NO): YES